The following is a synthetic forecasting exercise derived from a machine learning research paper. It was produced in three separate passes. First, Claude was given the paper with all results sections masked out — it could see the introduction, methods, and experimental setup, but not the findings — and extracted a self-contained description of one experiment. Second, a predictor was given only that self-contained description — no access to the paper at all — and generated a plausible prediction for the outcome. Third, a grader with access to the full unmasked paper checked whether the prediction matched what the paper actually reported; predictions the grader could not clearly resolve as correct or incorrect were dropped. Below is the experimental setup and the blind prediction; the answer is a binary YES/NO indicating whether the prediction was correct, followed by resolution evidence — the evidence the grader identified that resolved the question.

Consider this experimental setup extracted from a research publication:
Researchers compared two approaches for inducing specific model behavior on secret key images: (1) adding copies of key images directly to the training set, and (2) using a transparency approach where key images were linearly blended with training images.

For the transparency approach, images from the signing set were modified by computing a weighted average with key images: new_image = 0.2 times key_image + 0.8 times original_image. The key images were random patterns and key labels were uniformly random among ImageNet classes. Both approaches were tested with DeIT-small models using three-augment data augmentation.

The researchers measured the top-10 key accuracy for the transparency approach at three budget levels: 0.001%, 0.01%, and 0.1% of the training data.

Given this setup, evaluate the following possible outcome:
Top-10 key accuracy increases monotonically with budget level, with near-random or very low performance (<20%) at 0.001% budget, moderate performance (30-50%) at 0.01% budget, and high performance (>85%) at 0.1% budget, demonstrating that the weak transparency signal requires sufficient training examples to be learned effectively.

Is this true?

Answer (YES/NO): NO